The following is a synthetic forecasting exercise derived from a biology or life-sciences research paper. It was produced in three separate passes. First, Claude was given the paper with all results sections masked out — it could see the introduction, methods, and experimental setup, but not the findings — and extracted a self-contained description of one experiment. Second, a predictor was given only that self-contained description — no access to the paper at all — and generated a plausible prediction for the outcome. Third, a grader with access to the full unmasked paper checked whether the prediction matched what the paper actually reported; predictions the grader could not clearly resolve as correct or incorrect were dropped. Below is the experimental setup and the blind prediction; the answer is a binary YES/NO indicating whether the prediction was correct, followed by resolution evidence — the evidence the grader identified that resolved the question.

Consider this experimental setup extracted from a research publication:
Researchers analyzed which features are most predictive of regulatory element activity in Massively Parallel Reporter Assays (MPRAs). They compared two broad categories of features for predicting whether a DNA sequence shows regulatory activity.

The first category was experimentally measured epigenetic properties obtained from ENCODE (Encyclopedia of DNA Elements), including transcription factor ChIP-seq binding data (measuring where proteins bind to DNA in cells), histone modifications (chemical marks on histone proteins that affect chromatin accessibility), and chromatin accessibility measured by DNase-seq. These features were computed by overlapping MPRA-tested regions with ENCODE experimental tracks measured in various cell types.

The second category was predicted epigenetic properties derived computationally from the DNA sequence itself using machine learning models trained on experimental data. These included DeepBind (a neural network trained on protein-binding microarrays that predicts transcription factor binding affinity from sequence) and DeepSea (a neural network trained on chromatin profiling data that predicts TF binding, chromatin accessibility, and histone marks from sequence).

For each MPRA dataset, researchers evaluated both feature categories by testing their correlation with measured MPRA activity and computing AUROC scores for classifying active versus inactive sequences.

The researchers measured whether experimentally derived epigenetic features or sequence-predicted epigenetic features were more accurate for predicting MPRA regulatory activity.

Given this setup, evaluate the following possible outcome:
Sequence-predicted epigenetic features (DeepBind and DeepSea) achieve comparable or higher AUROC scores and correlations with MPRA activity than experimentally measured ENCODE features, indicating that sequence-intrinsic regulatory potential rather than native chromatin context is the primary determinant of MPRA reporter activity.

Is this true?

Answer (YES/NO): YES